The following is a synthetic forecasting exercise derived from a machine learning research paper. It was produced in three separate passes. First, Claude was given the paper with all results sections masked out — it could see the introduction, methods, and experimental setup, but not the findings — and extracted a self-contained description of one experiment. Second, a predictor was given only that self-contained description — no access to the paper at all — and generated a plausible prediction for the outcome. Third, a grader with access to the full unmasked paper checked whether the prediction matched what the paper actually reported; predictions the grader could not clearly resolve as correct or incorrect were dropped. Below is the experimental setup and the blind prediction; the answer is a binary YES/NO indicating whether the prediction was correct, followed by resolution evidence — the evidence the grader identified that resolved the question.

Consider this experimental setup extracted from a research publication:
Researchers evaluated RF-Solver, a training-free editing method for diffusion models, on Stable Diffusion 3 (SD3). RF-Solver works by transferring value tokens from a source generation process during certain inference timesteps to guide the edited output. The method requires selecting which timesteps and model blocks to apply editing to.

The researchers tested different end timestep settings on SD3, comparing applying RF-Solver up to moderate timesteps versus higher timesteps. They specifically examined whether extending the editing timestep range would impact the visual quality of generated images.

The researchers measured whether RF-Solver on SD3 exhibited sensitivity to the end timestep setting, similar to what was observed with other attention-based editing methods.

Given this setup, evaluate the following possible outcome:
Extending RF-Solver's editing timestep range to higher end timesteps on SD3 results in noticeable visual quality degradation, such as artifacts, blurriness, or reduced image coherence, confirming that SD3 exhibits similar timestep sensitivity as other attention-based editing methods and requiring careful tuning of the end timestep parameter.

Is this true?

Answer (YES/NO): YES